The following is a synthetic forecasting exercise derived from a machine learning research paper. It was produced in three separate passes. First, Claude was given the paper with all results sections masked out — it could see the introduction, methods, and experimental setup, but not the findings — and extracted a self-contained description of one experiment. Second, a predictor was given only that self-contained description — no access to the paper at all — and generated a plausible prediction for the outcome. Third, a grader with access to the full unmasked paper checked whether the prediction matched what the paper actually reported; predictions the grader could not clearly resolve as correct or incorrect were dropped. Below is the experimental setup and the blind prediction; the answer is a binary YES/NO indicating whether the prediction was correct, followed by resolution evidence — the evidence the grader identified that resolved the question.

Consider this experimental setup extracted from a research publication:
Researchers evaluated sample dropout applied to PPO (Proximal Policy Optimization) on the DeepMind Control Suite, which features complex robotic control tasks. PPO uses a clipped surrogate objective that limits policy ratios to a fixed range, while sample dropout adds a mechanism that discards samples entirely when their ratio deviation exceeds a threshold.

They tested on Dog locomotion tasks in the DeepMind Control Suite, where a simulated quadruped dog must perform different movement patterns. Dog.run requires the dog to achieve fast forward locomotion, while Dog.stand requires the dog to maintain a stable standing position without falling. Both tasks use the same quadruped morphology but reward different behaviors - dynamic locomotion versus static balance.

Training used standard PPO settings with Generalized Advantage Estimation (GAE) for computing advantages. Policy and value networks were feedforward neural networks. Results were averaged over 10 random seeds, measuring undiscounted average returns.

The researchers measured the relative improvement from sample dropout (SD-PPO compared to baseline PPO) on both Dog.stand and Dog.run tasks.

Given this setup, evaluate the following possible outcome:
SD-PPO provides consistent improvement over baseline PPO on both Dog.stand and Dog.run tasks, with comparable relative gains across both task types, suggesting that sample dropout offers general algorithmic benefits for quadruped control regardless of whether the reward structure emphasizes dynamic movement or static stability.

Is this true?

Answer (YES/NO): NO